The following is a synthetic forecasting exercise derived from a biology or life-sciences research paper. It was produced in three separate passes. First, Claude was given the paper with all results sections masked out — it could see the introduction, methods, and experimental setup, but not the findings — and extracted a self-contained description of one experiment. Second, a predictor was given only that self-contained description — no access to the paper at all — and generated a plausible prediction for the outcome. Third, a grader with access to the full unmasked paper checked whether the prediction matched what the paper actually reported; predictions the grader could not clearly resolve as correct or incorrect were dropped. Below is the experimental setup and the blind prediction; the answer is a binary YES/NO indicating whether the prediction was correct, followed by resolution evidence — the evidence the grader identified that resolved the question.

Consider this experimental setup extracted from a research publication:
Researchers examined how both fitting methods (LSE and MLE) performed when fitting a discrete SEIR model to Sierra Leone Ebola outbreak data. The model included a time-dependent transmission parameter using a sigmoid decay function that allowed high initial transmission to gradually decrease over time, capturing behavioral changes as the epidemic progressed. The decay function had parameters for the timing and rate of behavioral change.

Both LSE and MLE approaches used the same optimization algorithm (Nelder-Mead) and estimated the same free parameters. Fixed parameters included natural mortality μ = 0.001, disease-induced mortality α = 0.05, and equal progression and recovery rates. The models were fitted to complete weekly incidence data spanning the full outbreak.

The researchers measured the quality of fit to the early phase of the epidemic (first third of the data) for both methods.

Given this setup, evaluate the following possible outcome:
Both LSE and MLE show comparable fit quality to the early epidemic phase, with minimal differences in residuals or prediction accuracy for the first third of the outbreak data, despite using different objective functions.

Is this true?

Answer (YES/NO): YES